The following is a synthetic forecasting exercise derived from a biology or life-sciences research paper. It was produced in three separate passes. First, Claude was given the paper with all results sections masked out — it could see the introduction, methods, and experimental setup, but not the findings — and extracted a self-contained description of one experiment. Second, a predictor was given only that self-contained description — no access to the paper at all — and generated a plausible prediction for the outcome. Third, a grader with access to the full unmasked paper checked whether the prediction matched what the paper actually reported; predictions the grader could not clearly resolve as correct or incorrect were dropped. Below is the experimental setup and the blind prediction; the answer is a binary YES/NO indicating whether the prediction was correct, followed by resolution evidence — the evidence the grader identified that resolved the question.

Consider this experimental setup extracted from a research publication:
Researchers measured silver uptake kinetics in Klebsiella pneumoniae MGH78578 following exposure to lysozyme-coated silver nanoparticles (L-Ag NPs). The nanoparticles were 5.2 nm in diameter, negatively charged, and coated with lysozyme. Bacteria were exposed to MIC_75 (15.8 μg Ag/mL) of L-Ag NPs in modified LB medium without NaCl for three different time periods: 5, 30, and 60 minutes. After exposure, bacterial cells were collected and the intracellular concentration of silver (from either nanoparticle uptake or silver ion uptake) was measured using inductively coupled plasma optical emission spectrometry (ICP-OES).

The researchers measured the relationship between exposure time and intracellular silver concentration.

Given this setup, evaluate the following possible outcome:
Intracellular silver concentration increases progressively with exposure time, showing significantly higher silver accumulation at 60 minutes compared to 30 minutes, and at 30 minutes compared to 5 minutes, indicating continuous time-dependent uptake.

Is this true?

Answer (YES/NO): YES